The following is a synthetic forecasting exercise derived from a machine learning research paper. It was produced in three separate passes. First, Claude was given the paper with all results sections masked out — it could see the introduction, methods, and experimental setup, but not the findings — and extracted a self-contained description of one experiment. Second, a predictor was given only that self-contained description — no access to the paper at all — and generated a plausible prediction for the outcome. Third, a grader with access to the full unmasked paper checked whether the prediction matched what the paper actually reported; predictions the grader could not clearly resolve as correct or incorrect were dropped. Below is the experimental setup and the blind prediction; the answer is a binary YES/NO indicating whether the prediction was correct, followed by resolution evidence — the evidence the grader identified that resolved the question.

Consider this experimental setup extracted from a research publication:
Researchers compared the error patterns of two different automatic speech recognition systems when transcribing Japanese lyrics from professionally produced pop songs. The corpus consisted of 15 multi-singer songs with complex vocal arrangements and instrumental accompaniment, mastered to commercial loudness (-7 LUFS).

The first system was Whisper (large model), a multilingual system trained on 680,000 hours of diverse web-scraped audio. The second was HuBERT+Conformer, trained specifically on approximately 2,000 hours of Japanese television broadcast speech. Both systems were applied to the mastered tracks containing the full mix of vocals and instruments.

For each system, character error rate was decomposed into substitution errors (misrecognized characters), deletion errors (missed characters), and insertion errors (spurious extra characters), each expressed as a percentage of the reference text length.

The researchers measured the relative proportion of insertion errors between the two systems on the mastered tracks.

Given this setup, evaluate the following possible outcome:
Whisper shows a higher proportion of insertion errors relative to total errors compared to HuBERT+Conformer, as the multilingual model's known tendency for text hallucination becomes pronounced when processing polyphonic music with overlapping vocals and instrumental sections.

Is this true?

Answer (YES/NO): YES